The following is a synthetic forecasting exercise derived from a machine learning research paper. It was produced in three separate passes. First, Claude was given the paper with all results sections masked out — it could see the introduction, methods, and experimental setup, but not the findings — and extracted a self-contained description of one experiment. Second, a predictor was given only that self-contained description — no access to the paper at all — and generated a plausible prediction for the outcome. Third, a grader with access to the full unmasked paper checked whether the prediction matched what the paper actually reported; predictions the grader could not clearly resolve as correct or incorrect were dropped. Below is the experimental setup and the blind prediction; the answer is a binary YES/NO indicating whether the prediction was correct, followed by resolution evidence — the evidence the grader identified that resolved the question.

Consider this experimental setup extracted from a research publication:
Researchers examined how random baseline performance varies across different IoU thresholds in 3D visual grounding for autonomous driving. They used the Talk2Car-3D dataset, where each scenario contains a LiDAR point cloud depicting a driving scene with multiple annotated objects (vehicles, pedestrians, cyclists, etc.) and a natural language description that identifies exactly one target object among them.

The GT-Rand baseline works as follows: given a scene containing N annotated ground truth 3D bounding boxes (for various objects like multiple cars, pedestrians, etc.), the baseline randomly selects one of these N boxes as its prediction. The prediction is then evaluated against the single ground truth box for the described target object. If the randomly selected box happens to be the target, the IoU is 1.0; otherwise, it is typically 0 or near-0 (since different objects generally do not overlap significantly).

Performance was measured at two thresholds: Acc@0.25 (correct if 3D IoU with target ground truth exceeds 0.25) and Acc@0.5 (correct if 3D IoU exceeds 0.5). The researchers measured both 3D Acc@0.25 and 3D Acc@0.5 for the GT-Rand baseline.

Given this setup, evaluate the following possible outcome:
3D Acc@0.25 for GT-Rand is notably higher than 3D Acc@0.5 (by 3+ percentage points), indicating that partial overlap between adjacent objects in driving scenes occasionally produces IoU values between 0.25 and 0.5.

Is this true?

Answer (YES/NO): NO